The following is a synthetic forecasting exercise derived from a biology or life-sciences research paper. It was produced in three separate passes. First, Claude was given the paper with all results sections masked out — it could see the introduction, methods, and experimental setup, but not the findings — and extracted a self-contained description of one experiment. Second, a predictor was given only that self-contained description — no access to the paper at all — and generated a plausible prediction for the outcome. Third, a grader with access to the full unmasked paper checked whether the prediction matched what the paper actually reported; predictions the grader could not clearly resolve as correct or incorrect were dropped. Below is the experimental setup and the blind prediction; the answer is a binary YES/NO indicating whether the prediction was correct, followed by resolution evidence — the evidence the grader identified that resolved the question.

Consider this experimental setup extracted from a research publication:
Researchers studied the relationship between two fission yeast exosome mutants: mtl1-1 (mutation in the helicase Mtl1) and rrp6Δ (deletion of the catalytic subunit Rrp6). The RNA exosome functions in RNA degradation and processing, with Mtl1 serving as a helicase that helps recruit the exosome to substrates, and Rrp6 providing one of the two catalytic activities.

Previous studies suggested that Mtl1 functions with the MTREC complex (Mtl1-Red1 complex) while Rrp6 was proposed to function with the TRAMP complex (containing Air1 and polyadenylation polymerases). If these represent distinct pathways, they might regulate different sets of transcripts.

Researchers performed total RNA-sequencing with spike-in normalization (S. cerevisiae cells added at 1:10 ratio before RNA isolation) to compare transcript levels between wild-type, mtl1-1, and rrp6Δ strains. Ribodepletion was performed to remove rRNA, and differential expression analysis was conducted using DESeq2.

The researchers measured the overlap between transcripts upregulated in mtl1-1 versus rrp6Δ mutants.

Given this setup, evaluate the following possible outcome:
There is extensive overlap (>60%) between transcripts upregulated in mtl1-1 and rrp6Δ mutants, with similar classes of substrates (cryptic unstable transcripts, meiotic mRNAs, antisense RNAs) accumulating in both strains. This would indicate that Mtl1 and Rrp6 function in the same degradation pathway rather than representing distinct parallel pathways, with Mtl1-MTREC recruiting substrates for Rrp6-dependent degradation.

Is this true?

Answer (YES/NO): YES